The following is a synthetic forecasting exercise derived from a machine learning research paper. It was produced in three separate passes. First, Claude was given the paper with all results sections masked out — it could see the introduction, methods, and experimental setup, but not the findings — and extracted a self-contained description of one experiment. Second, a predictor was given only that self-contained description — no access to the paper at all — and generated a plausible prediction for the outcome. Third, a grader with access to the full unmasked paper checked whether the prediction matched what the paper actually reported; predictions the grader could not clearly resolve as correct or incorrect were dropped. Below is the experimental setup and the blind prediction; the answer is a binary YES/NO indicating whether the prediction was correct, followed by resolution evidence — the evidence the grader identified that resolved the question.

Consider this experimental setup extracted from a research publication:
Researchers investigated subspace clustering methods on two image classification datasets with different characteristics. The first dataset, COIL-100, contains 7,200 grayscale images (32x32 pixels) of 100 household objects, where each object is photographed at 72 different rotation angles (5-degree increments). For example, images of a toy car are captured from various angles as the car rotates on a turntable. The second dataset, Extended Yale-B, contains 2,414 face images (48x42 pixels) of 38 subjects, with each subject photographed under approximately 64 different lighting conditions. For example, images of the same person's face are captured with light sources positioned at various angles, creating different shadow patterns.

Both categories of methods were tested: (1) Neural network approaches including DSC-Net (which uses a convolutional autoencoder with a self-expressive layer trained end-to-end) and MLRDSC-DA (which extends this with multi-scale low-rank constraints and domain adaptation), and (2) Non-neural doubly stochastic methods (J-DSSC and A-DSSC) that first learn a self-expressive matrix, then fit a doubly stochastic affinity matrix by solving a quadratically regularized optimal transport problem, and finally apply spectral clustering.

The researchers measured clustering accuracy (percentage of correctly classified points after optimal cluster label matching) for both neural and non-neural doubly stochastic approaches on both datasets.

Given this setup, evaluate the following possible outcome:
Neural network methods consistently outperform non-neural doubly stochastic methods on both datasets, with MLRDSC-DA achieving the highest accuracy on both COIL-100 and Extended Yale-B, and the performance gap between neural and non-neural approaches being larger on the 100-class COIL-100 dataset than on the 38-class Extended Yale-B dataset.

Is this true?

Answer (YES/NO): NO